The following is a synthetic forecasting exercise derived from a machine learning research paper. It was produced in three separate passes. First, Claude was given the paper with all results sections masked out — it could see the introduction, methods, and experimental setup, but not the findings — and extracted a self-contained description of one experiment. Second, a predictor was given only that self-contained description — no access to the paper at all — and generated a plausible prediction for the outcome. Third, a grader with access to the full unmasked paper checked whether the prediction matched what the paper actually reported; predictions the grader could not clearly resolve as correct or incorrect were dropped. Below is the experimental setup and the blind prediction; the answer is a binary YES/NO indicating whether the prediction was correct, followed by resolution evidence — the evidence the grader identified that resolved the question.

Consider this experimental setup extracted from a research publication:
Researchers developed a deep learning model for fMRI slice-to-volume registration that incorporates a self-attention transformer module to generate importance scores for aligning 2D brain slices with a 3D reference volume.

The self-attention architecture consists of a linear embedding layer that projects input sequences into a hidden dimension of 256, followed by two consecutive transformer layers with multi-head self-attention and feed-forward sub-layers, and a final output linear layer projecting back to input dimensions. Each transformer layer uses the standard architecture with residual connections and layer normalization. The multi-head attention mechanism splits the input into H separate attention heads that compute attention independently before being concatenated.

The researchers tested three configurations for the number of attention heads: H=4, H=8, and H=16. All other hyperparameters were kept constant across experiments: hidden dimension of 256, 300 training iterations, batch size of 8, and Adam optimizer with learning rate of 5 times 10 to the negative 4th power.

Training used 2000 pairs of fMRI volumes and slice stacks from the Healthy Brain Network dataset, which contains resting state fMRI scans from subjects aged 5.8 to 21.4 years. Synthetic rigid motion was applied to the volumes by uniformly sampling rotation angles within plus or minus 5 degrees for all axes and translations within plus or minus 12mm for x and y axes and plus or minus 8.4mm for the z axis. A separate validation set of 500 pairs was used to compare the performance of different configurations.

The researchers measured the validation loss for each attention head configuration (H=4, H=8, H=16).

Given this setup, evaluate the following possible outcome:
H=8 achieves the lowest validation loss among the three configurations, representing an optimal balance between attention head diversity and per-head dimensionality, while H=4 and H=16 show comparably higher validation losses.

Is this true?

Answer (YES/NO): YES